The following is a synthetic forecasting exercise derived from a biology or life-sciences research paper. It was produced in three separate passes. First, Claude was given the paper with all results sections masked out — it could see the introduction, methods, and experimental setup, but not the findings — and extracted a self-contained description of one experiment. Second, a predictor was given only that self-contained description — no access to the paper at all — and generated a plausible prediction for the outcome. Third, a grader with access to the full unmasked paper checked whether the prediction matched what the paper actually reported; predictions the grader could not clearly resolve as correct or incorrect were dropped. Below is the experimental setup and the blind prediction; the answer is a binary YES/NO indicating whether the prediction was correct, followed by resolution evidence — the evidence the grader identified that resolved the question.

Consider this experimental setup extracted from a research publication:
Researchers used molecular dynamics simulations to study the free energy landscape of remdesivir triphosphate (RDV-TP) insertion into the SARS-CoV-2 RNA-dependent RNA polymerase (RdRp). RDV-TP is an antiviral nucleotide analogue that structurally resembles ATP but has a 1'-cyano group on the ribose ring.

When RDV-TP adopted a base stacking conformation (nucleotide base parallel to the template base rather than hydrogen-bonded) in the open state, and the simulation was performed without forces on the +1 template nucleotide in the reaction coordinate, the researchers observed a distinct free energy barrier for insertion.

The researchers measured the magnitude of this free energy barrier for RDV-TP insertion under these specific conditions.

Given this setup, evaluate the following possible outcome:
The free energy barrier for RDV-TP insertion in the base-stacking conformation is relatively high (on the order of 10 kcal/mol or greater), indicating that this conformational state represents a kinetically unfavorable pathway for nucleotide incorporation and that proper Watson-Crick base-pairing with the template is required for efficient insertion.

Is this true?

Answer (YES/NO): NO